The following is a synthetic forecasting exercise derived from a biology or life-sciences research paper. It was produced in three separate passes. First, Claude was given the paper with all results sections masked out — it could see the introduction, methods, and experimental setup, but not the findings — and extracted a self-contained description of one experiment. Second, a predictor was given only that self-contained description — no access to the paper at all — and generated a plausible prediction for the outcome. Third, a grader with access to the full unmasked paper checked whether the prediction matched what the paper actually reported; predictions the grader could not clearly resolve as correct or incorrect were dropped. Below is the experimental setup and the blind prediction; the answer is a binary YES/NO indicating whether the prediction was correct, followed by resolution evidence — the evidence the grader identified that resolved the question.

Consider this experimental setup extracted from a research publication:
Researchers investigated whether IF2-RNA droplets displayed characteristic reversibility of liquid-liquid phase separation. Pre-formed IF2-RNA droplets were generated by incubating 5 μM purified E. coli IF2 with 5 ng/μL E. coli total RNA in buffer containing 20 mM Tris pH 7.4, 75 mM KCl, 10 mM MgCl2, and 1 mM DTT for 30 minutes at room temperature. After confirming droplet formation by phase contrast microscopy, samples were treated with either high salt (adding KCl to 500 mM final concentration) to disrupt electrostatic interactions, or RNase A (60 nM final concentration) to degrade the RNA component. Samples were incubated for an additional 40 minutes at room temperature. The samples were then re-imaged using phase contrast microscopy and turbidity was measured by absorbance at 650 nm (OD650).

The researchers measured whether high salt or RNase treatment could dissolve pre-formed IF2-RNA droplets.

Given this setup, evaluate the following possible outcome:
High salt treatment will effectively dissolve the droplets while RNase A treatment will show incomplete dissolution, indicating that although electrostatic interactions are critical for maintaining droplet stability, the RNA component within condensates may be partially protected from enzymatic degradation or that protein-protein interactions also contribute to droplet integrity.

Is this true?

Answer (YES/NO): NO